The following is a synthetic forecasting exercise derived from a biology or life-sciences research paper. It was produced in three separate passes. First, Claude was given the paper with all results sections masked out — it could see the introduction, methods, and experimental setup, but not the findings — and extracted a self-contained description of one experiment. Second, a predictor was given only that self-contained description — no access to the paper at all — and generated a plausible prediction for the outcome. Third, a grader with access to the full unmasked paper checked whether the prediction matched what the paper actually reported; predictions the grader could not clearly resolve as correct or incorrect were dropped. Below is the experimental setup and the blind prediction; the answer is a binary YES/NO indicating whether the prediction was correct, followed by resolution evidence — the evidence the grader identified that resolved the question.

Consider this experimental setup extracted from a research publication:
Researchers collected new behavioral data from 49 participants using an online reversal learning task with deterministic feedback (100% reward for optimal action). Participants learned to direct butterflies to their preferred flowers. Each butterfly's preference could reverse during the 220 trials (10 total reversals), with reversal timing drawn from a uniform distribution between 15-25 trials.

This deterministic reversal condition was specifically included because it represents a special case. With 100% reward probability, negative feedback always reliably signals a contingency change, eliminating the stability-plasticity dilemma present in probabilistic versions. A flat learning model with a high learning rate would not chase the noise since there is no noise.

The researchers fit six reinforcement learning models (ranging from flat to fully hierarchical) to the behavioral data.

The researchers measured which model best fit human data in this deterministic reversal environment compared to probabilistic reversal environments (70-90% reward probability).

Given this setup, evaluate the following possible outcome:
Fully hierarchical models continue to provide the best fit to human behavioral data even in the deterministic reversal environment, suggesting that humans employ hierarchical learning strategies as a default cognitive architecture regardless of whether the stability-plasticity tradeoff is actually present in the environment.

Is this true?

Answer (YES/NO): YES